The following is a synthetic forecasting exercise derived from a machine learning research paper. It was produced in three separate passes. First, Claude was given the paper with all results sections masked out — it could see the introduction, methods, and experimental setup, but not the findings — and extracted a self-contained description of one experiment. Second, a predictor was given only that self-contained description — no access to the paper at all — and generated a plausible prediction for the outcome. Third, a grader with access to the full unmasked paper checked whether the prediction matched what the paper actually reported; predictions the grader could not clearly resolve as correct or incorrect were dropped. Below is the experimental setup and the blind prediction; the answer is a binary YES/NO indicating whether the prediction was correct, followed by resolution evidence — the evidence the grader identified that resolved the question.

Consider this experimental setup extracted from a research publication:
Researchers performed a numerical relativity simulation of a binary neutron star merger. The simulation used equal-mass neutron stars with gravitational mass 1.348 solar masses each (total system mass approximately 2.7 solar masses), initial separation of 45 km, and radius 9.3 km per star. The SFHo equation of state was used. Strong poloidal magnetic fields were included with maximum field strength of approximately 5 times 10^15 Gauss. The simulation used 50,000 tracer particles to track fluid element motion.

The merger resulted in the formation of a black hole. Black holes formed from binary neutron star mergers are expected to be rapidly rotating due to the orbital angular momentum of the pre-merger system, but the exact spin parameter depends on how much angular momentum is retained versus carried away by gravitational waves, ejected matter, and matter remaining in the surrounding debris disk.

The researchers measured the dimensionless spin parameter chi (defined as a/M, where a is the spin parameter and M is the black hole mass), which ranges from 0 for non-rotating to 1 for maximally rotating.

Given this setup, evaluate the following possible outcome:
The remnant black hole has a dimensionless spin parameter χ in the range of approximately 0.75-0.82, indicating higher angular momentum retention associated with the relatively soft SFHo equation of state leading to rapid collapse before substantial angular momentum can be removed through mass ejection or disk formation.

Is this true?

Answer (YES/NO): YES